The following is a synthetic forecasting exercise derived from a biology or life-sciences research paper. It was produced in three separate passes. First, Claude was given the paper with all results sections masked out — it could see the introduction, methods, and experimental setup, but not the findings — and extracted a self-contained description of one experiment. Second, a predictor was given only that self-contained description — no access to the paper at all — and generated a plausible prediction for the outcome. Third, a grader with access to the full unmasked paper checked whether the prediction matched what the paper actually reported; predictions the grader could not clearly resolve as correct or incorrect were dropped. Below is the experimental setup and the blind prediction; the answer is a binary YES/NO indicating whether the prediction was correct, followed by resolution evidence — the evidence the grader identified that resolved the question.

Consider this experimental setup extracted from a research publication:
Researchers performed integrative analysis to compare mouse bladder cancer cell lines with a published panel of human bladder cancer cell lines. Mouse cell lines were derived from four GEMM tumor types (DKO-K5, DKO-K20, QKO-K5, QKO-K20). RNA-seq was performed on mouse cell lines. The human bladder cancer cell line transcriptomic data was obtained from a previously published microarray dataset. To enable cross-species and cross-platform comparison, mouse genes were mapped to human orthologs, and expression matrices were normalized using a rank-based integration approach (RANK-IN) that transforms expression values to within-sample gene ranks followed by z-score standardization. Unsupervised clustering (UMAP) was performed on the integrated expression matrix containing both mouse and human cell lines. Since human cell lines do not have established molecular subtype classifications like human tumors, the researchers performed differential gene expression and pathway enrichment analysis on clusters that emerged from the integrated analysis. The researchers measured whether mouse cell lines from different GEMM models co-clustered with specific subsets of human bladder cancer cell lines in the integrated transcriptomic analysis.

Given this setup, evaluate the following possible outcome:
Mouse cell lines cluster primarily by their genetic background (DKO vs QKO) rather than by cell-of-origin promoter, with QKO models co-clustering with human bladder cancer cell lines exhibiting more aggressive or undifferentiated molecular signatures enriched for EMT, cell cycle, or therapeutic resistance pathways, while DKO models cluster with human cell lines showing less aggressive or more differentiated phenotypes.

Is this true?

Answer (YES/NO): NO